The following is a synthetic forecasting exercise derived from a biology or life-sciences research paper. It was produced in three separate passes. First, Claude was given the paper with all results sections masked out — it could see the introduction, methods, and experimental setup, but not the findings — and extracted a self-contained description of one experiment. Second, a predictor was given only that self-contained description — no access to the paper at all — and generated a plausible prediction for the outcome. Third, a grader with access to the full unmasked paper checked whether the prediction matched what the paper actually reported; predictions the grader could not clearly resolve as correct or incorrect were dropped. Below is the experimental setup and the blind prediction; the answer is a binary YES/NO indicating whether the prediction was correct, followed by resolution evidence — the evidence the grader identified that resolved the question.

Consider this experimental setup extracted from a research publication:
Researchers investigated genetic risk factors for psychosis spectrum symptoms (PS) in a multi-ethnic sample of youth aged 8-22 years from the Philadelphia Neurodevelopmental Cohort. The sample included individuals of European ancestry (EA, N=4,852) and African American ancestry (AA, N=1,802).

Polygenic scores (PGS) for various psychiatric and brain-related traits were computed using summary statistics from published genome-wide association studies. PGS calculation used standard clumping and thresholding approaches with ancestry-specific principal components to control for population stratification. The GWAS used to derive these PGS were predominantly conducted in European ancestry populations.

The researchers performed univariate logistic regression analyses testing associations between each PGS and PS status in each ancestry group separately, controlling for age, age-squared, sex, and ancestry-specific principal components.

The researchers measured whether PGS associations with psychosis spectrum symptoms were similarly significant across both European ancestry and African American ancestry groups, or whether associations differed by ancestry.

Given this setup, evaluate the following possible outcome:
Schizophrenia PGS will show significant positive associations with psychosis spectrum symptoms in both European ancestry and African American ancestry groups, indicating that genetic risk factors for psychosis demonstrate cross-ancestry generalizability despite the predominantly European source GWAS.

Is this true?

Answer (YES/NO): NO